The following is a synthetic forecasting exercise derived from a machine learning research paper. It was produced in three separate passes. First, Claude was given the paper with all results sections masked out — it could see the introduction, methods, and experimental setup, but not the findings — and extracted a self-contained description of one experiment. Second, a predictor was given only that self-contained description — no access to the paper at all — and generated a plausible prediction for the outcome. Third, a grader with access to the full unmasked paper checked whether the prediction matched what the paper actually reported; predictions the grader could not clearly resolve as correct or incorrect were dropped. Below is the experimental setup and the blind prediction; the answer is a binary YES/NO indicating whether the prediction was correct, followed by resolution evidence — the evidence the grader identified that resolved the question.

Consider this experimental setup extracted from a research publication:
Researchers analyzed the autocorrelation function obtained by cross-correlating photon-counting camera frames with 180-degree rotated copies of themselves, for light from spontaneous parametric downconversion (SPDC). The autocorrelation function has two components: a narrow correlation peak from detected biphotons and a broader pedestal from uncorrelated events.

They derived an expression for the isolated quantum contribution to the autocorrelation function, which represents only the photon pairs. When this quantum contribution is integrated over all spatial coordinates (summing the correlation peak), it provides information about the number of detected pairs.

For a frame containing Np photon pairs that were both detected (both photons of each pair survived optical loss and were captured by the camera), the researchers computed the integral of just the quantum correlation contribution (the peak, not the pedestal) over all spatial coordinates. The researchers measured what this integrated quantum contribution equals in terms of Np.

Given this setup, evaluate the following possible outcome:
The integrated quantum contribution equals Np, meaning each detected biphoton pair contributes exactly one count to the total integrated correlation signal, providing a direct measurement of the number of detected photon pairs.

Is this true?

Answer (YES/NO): NO